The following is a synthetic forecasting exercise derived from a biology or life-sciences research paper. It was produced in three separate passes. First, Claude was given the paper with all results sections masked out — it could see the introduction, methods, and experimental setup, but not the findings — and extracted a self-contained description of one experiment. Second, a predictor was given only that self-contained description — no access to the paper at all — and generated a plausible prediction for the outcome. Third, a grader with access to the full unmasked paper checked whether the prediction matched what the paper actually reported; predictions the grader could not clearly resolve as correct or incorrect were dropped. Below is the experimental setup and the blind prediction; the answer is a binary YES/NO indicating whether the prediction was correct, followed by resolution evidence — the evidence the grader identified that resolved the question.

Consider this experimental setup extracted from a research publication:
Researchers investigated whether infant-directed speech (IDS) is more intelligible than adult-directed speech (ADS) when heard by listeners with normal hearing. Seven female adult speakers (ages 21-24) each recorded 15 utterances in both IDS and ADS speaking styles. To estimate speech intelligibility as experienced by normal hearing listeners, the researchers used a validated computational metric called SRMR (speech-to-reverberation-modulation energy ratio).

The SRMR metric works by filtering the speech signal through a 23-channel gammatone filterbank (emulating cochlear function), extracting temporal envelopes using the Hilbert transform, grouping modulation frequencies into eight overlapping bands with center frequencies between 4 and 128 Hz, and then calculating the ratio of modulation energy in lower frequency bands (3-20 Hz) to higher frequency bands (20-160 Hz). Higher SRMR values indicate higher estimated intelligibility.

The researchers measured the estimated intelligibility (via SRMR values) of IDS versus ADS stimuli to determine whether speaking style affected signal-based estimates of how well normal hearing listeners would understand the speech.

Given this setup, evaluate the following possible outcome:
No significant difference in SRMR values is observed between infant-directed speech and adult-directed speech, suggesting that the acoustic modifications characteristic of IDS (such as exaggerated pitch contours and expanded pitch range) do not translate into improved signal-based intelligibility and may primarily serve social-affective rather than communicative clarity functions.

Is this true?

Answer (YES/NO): NO